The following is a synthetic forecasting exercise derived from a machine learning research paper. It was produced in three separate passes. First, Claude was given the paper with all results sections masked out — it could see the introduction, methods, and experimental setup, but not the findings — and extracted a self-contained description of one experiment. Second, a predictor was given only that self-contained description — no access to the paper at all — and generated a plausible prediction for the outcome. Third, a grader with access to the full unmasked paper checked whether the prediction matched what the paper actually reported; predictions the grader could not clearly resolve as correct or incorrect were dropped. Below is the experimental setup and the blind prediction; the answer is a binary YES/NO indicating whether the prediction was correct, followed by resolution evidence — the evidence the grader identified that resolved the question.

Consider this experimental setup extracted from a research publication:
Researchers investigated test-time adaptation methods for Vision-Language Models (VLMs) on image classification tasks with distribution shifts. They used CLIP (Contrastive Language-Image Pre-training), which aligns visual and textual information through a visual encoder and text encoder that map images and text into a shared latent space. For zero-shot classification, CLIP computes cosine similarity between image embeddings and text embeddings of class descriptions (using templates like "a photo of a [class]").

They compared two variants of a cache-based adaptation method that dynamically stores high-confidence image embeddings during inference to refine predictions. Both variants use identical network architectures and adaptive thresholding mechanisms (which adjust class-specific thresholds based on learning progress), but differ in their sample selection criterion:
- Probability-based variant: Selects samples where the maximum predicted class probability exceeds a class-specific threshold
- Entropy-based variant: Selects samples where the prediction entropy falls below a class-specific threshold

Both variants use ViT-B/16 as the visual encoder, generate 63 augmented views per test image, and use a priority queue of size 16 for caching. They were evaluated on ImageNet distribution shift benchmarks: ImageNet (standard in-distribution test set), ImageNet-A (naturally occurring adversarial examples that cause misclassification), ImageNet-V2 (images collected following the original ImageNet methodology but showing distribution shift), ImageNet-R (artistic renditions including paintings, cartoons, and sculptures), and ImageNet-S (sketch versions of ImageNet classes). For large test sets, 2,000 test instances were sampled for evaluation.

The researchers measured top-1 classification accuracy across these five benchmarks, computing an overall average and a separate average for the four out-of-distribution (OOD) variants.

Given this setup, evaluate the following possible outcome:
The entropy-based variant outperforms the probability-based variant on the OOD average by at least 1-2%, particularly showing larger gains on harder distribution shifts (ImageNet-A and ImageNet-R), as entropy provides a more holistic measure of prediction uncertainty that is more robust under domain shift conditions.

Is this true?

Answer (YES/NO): NO